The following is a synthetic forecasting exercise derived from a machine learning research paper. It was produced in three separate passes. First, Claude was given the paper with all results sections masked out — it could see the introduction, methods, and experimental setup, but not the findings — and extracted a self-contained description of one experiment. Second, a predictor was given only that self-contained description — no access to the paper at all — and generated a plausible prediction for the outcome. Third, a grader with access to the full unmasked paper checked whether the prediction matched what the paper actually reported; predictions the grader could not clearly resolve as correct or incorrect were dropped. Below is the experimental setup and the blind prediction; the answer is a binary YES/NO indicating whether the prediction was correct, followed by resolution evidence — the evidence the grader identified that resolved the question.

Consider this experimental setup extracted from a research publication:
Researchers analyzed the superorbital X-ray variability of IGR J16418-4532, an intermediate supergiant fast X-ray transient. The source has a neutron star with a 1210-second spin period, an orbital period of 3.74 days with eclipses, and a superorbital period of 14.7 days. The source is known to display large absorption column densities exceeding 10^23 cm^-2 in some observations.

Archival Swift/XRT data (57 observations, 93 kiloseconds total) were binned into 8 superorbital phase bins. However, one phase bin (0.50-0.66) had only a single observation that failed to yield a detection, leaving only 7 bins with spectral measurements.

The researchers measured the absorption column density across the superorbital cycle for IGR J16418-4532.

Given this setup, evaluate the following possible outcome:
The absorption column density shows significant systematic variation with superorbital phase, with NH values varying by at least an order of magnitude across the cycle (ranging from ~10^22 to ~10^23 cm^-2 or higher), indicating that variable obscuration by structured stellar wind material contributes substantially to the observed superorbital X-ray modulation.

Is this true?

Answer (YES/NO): NO